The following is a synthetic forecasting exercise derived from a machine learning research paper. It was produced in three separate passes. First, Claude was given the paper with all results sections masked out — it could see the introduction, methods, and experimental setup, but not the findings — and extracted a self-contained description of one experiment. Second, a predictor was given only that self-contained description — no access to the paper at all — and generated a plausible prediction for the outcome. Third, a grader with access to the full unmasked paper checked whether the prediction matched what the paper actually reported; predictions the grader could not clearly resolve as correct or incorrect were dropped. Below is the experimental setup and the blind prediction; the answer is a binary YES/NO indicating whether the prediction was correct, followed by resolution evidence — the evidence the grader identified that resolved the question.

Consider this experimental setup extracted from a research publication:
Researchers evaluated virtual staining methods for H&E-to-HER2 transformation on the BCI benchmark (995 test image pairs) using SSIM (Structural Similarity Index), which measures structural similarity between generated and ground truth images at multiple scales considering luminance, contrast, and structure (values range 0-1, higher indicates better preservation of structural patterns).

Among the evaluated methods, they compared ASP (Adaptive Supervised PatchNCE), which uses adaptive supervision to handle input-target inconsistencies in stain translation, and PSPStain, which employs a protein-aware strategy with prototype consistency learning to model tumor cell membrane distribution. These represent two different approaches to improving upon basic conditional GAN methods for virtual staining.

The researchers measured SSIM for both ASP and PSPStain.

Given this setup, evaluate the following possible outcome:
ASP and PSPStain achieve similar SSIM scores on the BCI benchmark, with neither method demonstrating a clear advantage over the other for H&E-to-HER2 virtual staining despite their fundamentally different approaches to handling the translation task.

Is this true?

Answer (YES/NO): NO